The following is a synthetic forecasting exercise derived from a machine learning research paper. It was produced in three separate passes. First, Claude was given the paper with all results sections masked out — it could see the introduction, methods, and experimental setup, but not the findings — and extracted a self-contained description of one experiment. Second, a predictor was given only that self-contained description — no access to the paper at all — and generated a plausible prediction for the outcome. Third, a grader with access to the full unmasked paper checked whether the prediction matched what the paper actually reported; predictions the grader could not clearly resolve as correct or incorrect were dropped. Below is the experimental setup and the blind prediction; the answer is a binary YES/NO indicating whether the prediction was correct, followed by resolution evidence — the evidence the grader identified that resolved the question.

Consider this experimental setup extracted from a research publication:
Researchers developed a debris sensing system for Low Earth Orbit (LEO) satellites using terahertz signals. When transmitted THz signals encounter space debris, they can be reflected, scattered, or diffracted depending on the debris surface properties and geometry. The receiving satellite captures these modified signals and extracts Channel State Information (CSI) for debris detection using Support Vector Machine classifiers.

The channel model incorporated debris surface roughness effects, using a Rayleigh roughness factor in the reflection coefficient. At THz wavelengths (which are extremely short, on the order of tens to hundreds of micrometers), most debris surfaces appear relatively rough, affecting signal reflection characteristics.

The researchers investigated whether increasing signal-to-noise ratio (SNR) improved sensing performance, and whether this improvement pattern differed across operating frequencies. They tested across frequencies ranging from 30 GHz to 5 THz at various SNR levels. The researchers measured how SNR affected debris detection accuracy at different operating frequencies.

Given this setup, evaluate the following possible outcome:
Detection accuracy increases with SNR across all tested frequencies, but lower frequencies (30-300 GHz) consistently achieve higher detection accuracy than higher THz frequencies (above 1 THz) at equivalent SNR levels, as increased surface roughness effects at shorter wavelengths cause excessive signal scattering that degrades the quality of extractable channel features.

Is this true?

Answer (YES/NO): NO